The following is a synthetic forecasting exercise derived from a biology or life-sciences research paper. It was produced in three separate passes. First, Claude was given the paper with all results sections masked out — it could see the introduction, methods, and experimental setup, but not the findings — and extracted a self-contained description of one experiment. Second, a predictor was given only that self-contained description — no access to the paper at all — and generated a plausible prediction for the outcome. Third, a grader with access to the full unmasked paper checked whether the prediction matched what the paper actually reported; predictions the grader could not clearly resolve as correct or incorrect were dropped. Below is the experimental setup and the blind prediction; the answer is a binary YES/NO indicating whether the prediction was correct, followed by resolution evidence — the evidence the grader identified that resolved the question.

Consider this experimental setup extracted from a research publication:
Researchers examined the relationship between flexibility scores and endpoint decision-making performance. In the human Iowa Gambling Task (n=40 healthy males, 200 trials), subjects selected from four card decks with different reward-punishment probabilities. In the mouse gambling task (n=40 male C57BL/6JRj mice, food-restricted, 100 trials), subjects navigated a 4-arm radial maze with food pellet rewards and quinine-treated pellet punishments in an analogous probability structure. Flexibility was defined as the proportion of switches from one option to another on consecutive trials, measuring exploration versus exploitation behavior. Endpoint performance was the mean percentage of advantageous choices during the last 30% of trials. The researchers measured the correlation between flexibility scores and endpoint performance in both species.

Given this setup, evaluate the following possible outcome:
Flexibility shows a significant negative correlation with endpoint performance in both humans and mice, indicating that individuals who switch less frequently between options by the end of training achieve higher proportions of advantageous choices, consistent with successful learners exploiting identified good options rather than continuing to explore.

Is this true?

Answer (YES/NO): NO